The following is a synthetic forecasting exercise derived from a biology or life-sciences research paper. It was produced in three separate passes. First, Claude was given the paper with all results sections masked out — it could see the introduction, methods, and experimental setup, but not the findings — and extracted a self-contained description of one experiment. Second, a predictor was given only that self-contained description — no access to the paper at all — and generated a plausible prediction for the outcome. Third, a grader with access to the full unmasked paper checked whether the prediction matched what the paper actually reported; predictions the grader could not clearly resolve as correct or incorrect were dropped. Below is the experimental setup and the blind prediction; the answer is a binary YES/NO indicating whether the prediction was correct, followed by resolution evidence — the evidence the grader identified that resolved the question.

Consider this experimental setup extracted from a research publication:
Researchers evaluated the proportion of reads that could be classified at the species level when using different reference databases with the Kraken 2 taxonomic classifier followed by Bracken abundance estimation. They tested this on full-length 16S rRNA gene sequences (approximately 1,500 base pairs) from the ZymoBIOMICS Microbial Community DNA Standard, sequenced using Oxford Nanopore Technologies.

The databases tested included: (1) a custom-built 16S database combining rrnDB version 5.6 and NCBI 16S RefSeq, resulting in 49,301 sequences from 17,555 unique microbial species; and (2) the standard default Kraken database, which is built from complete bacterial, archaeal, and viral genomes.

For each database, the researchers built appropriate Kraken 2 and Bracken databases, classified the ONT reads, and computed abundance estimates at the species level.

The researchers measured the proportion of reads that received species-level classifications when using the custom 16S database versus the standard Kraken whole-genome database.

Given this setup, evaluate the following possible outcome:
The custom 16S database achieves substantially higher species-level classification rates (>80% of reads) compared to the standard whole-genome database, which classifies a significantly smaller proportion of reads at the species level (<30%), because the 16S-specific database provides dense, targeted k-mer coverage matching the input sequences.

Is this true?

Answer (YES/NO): NO